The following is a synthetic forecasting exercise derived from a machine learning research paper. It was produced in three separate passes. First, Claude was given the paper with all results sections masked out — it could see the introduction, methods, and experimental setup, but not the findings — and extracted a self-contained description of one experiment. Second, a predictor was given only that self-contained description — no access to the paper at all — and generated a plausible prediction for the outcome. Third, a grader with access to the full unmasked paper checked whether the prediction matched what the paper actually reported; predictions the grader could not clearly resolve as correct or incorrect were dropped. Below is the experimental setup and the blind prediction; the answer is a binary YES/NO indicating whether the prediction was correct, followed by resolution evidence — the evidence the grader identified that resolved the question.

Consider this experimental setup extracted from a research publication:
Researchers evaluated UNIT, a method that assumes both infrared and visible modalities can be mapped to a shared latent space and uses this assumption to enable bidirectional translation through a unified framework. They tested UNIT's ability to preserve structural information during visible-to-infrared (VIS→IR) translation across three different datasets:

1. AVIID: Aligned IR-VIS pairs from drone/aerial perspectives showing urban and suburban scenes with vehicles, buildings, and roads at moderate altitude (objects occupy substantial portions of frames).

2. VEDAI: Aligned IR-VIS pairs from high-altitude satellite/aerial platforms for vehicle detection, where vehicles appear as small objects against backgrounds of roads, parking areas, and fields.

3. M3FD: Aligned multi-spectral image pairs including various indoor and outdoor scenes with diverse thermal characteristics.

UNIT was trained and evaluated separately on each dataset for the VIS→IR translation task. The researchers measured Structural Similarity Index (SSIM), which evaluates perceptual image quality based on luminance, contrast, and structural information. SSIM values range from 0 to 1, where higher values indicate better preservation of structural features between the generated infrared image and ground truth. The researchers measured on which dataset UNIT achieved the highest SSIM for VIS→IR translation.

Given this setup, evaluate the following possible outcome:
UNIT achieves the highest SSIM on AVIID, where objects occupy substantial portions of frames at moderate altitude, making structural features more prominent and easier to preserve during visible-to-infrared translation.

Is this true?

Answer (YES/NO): YES